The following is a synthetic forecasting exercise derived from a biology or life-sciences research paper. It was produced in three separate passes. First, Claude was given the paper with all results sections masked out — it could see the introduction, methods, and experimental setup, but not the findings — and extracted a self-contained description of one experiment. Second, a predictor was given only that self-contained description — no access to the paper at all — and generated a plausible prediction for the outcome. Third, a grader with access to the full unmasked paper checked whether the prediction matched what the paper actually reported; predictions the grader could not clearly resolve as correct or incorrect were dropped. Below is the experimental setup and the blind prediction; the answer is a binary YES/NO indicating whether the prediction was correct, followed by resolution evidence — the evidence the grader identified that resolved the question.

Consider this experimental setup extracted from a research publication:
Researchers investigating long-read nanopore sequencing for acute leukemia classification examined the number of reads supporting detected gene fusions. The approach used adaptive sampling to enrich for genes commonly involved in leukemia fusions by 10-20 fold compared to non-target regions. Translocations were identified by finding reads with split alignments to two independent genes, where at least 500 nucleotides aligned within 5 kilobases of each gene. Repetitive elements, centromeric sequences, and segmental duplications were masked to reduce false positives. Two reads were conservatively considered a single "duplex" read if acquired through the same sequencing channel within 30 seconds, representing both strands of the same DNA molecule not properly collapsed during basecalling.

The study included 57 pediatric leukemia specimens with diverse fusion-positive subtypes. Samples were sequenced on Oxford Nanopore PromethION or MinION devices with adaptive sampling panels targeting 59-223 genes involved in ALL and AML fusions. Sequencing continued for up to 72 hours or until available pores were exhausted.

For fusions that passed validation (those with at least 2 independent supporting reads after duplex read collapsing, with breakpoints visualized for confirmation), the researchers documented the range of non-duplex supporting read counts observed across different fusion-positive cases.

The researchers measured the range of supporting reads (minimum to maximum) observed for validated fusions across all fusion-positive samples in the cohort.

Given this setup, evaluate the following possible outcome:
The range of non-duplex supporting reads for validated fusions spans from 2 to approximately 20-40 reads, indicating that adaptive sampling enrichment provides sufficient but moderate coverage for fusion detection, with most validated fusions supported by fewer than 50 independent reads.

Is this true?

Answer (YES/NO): NO